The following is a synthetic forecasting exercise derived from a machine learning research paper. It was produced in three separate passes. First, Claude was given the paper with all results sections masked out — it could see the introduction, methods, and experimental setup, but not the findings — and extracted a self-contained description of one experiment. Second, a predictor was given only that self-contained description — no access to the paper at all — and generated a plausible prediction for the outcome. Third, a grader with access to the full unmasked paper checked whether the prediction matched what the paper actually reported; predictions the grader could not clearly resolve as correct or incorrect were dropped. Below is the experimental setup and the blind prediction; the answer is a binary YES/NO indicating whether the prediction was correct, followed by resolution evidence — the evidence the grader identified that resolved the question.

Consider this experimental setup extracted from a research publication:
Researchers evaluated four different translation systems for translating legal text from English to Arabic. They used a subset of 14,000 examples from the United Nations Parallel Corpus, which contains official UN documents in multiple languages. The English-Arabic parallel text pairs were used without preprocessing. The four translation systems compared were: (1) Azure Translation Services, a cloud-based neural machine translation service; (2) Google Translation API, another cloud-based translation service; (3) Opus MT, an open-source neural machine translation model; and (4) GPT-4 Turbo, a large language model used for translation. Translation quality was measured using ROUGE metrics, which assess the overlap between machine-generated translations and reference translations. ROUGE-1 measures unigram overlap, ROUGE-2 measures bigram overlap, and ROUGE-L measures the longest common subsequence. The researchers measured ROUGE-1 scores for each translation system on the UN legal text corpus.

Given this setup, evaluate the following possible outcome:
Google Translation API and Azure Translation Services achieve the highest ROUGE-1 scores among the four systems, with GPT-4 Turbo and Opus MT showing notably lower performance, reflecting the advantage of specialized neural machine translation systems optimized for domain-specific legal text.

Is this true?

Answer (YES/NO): NO